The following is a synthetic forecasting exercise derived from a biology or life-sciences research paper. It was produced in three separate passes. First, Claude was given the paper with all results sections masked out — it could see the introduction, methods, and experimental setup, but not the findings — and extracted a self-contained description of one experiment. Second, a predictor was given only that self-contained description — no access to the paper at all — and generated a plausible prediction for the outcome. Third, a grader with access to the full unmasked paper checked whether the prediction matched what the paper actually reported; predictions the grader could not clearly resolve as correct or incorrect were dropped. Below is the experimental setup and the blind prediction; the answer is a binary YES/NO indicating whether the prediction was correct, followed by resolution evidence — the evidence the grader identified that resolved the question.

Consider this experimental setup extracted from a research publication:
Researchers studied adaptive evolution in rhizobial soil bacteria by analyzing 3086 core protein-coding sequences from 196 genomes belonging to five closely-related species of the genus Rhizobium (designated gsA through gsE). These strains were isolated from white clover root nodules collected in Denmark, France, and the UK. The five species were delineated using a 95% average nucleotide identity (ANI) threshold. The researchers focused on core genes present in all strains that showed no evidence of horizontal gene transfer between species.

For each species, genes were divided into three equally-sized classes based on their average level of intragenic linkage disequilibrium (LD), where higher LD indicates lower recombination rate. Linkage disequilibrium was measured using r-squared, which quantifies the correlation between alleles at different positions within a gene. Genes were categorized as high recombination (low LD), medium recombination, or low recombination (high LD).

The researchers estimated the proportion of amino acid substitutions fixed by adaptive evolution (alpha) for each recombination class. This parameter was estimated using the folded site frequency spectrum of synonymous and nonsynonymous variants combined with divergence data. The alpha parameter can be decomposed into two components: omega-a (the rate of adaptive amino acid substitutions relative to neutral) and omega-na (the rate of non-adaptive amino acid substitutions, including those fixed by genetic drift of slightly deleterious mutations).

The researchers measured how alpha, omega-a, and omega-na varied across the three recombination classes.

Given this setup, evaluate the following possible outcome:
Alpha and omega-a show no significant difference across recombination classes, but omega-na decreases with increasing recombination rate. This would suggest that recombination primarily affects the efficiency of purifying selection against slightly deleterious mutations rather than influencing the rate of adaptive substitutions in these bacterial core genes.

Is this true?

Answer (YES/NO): NO